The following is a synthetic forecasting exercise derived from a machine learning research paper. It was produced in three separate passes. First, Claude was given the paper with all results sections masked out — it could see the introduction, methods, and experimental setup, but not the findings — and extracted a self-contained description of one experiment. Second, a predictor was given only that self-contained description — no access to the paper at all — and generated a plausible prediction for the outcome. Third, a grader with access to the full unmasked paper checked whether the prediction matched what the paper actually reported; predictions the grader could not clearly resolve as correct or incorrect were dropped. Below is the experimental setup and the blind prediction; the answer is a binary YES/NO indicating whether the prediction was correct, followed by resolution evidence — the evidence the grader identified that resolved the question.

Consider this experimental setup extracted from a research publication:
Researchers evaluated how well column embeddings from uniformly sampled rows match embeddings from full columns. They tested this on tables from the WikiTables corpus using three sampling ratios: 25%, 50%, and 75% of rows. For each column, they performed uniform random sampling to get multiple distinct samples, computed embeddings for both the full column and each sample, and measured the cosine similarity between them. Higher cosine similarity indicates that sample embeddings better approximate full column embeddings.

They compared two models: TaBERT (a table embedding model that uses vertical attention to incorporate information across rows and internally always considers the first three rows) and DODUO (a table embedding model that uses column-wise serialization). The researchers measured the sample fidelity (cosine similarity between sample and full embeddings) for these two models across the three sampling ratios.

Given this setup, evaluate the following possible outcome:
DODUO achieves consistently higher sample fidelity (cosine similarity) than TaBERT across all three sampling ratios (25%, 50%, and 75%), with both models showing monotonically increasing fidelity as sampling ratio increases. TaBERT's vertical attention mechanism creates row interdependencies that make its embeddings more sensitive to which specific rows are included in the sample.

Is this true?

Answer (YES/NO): NO